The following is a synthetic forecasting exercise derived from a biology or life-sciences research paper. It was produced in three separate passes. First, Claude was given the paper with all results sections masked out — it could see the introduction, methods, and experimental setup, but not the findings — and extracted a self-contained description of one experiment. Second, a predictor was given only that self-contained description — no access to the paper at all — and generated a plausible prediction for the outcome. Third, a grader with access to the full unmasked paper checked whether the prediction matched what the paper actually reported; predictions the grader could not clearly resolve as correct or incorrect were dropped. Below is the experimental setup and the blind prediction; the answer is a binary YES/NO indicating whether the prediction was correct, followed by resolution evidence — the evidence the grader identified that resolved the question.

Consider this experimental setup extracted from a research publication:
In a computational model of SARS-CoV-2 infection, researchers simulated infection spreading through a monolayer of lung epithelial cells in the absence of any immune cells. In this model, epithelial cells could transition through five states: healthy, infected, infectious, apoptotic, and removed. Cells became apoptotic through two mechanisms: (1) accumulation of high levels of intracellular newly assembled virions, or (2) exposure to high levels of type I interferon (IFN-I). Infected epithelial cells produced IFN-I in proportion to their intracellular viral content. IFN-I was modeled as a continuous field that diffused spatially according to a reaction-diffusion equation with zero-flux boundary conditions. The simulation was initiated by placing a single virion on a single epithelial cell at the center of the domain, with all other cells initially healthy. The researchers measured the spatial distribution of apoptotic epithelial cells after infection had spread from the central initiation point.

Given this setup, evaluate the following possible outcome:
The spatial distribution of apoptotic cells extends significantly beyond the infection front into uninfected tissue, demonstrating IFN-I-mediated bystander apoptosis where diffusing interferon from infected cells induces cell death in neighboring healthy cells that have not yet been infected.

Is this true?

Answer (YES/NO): YES